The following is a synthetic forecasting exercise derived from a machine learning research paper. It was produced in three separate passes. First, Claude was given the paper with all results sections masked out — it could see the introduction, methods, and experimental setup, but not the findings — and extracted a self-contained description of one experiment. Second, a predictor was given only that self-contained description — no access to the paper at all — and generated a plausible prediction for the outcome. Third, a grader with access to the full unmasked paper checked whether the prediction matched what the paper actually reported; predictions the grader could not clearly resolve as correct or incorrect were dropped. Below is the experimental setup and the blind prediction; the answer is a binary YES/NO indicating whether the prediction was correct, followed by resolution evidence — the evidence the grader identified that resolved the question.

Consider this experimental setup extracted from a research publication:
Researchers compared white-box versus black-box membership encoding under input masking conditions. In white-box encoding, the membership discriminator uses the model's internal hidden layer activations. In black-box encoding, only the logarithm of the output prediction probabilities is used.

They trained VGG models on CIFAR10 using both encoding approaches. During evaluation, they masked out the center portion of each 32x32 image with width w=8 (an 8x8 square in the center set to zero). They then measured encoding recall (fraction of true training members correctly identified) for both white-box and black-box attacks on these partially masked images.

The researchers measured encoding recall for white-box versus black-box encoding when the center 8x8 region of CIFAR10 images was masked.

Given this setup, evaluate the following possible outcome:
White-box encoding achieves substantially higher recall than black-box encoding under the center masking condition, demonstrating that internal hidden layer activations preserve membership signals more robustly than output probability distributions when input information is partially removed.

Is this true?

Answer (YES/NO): YES